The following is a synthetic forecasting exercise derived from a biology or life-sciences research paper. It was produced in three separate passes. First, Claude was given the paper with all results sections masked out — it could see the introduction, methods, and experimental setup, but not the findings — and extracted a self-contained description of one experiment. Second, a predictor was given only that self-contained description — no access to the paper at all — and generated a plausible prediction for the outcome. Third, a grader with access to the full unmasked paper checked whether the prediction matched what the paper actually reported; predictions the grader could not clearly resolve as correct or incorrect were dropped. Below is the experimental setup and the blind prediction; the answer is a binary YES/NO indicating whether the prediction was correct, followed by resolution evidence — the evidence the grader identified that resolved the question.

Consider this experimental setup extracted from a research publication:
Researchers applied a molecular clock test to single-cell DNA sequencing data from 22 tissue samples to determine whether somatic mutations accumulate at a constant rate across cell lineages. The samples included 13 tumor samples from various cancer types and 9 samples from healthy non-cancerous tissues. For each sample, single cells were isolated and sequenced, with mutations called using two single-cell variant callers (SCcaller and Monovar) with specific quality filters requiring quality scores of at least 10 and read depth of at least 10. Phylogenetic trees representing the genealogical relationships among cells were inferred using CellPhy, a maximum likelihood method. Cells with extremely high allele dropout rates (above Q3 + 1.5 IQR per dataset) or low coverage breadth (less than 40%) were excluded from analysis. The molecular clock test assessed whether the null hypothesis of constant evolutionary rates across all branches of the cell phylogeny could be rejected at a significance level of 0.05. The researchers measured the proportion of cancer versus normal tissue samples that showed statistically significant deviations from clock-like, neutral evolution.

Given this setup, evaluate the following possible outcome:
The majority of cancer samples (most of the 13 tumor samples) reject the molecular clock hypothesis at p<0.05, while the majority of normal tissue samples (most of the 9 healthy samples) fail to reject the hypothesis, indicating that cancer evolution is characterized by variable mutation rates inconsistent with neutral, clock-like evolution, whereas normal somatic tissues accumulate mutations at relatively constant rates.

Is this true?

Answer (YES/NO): NO